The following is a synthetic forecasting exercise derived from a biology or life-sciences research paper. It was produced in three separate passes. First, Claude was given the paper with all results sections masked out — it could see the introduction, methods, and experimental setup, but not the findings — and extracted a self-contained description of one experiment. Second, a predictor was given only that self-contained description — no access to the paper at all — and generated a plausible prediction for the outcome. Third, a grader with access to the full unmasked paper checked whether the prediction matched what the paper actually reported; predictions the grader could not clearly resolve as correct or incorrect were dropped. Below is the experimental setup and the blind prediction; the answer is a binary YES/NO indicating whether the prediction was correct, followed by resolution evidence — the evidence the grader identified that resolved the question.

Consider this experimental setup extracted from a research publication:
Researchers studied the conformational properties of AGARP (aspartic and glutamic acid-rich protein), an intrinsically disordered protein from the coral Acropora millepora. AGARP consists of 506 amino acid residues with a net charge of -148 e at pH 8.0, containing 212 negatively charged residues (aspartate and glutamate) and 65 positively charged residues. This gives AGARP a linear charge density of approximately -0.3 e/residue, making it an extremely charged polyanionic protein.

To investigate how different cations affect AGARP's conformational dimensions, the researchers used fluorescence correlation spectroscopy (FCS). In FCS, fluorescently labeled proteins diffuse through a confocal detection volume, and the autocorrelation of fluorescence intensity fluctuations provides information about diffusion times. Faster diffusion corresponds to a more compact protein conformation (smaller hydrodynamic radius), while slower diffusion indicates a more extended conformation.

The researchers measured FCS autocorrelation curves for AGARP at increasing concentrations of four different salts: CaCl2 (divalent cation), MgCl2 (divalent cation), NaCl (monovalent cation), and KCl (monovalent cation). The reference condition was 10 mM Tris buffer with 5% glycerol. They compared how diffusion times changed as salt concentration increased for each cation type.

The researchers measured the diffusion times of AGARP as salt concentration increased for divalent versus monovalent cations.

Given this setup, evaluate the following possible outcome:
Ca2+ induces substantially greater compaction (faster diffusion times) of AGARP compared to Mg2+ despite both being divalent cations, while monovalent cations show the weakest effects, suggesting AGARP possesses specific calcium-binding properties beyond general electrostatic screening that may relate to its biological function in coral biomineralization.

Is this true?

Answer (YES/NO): NO